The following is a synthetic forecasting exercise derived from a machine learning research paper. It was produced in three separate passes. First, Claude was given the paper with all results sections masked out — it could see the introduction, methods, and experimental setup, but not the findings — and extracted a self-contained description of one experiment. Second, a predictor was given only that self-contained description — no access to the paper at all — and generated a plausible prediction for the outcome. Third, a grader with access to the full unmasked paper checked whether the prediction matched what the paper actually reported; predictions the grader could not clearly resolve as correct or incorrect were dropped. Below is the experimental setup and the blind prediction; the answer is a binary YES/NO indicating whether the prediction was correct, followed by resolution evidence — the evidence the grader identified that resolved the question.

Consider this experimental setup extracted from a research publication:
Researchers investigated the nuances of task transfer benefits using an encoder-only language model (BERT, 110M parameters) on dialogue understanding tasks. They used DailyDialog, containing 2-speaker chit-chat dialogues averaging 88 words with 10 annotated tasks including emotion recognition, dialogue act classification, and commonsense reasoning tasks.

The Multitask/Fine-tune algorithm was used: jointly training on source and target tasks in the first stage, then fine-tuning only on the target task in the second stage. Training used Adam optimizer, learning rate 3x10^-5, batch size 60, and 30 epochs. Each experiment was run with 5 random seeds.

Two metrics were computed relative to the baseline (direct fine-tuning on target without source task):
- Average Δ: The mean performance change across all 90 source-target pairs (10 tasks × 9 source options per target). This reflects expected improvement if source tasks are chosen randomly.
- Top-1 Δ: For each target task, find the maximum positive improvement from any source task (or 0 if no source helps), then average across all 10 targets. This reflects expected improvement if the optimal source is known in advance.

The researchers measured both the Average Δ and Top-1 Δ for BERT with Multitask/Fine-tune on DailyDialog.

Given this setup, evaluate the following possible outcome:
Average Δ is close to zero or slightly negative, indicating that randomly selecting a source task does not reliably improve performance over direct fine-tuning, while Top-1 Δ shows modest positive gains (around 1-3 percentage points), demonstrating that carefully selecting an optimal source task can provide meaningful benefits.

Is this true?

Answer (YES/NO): YES